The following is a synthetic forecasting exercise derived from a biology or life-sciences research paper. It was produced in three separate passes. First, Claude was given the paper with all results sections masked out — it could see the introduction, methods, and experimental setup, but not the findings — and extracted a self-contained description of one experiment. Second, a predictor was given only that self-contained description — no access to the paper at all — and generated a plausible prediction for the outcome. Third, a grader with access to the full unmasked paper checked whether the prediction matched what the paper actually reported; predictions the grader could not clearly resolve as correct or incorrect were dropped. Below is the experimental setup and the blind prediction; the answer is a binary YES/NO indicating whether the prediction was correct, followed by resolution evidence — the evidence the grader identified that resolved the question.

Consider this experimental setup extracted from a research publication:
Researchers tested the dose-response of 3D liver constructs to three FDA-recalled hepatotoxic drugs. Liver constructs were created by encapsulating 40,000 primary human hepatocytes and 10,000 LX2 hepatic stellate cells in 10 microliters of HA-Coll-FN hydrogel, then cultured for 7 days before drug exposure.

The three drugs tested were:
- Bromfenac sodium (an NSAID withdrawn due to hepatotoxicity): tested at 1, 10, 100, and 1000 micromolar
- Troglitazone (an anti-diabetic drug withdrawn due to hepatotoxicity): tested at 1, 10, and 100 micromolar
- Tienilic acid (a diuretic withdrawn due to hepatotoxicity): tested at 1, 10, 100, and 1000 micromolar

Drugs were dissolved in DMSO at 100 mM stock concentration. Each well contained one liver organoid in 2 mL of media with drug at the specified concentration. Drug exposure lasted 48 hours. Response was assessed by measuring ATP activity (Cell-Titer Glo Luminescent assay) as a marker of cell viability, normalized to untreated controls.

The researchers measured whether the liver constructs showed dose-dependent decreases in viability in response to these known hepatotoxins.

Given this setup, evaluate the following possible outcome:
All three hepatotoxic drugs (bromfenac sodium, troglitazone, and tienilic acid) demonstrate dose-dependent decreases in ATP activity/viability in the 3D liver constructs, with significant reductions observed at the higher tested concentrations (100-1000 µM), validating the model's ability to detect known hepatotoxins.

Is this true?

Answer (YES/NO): YES